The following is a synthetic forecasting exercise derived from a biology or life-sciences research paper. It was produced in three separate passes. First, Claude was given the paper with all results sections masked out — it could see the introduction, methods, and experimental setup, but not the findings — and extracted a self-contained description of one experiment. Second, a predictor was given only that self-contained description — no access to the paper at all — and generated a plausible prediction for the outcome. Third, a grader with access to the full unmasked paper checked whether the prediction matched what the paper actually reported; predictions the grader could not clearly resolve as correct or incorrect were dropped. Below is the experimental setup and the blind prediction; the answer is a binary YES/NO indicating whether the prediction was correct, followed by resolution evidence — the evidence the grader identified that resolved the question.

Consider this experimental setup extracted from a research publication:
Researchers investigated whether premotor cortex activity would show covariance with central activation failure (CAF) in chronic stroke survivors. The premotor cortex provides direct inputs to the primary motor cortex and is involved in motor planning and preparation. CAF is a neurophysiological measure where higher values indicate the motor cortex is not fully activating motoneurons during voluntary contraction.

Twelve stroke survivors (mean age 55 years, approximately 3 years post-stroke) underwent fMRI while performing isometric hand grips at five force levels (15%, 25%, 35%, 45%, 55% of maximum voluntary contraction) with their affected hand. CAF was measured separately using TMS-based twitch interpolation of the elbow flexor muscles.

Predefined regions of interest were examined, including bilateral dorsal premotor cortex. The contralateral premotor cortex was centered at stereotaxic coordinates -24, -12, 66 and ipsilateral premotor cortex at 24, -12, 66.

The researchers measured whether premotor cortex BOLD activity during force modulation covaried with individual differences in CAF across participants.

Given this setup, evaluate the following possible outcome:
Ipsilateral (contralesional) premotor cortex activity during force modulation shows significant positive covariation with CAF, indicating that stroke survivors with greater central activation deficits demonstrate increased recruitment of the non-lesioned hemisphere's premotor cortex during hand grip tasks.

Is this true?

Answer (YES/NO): YES